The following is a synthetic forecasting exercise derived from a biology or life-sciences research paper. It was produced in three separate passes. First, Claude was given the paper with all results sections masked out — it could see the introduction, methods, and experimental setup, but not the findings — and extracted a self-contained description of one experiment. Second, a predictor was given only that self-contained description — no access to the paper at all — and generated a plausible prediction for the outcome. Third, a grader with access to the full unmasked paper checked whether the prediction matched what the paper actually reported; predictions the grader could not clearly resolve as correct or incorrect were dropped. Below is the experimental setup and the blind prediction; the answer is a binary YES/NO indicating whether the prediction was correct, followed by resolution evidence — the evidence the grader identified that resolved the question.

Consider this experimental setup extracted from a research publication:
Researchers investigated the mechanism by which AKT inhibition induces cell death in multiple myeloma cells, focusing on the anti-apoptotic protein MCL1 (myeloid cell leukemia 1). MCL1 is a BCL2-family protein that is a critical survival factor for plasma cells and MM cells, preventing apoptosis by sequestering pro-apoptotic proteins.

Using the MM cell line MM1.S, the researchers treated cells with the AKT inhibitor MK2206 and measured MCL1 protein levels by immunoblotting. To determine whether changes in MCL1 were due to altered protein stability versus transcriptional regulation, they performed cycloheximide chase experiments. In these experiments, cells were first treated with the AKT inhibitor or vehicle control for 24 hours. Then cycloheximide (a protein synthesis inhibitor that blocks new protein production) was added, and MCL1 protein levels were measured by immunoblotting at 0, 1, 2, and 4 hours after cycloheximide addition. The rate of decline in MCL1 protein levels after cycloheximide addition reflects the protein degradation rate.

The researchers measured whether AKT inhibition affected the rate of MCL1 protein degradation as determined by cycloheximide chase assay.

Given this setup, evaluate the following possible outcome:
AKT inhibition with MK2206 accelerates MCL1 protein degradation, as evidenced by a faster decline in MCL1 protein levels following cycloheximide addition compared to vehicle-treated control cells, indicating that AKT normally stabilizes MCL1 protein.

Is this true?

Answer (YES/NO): YES